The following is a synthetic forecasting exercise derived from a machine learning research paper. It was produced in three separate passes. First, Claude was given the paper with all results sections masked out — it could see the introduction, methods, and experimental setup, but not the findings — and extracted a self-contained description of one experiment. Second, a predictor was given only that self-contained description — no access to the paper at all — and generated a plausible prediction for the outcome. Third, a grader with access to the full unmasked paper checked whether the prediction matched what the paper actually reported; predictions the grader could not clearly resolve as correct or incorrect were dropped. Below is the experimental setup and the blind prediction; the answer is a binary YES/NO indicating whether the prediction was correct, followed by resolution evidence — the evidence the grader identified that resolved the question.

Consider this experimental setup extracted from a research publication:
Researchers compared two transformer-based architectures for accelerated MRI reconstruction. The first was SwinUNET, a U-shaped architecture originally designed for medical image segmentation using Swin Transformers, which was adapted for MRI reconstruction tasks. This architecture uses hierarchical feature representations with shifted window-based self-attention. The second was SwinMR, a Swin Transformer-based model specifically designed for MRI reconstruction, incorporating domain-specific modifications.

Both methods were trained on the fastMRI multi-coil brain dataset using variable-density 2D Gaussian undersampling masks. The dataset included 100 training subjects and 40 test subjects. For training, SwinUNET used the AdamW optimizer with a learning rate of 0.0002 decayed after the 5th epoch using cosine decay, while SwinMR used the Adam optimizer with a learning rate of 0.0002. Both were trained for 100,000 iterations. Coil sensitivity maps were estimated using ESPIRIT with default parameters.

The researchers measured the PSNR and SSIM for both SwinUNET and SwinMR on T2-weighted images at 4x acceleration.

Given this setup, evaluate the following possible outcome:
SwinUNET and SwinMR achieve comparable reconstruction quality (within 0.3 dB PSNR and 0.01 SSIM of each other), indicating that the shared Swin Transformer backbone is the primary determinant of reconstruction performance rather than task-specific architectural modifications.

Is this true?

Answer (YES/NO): NO